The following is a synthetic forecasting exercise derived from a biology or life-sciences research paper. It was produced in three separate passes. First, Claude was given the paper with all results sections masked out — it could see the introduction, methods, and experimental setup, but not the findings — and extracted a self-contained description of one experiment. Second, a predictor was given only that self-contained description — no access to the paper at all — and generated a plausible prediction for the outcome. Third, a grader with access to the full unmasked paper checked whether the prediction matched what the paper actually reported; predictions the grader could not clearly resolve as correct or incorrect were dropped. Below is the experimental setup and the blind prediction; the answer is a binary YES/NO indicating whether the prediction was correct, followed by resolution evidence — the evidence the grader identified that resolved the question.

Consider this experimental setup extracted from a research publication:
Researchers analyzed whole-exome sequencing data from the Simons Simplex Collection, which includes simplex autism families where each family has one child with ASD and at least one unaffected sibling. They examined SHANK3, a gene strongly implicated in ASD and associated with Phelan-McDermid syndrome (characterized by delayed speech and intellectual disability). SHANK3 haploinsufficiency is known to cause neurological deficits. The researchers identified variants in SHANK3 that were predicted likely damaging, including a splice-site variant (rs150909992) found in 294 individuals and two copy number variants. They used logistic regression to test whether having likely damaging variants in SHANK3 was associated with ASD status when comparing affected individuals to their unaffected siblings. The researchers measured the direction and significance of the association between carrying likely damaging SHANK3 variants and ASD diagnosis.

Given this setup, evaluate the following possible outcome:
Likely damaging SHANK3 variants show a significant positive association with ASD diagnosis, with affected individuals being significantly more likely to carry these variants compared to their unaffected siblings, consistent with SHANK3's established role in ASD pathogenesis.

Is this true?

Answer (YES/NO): NO